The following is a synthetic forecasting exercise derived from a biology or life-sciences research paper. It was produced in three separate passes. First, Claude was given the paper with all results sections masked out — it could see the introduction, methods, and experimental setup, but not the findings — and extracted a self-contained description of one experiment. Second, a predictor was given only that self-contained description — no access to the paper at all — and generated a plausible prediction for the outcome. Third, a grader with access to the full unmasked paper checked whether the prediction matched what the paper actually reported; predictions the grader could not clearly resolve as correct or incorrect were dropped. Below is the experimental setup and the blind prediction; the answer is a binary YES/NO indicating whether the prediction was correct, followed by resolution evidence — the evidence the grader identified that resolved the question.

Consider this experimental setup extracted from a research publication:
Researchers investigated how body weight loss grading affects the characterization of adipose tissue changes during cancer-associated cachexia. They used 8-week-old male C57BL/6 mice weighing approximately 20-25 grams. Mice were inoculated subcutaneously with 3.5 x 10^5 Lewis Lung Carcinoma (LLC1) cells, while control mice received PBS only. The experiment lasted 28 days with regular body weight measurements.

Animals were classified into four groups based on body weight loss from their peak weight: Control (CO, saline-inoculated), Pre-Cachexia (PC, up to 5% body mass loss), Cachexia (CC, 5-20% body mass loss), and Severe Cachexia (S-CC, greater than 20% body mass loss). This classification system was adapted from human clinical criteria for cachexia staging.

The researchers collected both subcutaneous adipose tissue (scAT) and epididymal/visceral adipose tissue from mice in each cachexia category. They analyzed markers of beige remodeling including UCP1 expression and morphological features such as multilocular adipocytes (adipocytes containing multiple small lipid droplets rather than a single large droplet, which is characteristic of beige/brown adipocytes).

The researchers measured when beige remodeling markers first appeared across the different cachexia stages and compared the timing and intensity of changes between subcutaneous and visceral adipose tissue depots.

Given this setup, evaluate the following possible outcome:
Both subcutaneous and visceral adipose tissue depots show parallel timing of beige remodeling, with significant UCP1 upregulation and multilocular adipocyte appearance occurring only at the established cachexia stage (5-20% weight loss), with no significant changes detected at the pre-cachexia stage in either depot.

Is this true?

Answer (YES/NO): NO